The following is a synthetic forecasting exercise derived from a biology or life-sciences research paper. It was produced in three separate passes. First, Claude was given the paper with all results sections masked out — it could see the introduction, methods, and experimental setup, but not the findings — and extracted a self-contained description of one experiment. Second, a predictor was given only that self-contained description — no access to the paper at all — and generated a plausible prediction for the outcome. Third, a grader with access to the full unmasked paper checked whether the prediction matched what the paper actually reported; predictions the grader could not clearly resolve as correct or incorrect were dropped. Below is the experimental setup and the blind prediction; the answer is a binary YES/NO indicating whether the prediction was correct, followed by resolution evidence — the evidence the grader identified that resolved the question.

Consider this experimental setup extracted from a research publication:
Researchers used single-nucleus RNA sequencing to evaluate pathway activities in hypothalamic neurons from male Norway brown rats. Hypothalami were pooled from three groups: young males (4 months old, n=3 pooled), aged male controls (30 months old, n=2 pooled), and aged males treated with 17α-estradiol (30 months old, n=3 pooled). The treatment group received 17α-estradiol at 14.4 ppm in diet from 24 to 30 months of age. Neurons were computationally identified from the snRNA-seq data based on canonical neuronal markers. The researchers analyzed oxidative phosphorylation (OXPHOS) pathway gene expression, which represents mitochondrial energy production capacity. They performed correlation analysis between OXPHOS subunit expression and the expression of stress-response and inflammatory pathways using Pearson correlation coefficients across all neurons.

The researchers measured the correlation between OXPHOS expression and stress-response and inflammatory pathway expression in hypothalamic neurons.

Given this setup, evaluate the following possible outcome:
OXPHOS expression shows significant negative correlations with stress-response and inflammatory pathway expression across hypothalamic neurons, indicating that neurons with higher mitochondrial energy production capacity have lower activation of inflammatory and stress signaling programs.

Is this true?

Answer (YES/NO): NO